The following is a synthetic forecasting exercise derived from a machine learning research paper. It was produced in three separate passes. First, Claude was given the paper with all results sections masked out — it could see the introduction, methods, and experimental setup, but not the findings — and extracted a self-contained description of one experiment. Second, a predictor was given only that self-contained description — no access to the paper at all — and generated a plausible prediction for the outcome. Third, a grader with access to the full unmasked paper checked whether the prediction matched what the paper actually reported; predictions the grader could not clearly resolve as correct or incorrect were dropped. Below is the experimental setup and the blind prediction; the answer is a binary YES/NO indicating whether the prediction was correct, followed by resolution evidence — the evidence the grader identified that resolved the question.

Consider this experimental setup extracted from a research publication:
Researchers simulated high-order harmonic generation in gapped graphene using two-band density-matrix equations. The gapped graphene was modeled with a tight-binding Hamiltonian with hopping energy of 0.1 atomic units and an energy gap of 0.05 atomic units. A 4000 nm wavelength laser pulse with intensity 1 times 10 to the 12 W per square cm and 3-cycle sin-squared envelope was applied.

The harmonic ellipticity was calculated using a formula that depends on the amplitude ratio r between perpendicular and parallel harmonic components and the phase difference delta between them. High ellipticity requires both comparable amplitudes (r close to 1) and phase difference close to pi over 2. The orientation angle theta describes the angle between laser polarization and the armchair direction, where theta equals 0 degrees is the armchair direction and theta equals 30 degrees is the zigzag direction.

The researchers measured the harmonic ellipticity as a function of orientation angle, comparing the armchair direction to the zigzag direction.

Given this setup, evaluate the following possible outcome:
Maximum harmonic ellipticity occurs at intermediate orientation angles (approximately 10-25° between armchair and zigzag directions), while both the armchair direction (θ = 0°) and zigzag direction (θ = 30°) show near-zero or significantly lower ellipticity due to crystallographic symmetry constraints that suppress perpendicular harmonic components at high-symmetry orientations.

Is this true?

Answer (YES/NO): NO